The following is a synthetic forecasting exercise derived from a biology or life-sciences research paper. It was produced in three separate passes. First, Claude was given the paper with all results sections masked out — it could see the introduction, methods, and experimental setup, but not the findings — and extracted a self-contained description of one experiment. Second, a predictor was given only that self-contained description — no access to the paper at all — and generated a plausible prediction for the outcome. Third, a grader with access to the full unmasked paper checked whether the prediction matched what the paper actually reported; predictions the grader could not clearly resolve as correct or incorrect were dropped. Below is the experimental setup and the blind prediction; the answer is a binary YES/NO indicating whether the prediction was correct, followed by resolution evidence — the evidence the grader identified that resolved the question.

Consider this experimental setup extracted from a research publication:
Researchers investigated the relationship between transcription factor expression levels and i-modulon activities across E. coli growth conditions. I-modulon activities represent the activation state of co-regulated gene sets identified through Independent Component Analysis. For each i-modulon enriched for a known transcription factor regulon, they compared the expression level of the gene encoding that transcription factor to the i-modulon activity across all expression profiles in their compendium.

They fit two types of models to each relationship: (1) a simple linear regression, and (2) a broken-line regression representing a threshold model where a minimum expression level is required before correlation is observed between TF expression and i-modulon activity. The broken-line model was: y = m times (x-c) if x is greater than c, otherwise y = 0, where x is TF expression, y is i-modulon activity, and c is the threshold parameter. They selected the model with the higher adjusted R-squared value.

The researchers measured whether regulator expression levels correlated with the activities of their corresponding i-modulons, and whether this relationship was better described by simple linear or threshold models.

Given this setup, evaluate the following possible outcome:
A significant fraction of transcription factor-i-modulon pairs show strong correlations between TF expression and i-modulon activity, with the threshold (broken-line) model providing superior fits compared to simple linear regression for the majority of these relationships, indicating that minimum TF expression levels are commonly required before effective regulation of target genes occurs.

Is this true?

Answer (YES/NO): YES